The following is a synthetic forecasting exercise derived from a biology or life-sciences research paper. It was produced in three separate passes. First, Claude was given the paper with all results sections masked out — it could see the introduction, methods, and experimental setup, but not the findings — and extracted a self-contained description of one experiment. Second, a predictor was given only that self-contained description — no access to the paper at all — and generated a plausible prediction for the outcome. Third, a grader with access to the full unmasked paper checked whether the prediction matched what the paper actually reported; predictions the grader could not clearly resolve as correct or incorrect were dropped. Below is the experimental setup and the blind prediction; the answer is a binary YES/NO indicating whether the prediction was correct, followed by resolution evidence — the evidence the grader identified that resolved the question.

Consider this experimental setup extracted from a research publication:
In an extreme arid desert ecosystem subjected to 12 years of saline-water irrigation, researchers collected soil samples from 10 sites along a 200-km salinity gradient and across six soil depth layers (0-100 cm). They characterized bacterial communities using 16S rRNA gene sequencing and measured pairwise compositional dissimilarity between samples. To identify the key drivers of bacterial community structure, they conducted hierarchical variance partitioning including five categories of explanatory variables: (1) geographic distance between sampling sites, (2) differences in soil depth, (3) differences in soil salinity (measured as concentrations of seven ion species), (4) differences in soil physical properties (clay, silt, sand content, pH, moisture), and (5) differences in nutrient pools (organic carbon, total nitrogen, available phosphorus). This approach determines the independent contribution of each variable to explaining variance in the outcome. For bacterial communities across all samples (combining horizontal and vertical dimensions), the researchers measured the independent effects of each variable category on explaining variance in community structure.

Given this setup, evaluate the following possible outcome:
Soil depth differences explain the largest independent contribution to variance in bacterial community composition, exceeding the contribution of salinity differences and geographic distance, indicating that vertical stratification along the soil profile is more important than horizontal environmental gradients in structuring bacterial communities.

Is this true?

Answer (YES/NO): NO